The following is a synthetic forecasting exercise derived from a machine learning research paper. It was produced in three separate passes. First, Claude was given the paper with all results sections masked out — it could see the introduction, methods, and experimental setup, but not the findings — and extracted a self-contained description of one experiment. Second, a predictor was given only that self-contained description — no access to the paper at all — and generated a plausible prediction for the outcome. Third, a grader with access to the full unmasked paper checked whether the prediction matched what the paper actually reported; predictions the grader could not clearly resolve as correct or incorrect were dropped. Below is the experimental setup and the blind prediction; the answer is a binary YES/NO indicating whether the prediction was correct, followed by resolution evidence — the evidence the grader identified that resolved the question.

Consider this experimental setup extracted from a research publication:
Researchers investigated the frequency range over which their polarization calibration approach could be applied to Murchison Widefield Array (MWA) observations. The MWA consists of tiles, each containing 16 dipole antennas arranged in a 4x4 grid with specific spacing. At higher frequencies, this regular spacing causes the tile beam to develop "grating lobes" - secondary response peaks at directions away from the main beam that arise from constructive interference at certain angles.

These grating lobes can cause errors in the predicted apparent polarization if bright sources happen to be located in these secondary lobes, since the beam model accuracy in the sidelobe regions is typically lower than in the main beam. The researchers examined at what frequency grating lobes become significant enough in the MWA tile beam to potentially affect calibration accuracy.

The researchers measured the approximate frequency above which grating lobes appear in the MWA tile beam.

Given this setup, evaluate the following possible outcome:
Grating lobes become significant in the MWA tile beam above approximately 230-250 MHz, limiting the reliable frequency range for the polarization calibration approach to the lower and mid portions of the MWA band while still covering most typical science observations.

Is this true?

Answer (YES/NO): NO